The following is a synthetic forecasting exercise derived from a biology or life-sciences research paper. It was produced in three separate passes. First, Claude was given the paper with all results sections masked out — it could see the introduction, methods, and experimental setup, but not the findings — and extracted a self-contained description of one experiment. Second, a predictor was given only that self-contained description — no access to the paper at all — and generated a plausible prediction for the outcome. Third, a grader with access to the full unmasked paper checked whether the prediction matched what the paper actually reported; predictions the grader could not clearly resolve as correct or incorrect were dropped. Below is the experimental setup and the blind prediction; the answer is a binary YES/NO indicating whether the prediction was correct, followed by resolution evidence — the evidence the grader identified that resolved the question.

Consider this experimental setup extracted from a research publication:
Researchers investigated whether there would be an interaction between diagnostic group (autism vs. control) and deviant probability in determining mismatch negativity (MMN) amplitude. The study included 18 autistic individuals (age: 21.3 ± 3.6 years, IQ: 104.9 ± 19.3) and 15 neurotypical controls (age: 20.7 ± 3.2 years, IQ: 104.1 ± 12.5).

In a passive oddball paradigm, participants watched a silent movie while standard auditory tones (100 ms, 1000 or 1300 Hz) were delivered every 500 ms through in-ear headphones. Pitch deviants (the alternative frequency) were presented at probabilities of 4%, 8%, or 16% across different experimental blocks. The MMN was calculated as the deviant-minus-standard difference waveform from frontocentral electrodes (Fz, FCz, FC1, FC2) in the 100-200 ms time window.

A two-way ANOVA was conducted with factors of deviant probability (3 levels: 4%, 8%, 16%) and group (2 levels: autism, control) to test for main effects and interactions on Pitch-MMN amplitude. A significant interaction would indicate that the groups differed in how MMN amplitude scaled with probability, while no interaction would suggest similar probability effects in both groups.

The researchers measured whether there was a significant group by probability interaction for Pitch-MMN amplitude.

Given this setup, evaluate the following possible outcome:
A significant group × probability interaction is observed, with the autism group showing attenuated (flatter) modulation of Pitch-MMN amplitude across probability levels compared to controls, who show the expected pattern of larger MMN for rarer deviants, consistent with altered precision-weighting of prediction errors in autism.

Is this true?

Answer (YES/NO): NO